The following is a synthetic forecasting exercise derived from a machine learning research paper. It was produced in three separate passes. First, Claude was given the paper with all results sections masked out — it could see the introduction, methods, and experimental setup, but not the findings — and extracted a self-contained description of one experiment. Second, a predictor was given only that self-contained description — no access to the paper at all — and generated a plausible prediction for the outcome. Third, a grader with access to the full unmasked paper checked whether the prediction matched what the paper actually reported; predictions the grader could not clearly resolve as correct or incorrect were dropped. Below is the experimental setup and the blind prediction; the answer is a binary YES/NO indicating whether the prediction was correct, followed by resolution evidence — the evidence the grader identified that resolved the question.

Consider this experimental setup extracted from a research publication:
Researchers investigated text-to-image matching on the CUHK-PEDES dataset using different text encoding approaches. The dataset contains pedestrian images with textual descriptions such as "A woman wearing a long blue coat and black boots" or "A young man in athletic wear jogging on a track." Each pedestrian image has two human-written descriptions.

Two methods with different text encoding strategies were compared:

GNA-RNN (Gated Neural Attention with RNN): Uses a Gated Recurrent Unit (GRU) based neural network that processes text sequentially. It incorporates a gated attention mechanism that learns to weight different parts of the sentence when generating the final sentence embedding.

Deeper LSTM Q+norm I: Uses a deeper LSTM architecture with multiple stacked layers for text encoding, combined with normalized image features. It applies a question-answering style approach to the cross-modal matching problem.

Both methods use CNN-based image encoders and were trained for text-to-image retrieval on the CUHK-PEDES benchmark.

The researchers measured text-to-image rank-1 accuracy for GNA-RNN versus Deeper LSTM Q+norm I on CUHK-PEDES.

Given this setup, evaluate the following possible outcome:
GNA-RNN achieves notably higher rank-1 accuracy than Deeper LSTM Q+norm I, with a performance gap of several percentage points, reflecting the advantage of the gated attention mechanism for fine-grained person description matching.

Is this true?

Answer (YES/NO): NO